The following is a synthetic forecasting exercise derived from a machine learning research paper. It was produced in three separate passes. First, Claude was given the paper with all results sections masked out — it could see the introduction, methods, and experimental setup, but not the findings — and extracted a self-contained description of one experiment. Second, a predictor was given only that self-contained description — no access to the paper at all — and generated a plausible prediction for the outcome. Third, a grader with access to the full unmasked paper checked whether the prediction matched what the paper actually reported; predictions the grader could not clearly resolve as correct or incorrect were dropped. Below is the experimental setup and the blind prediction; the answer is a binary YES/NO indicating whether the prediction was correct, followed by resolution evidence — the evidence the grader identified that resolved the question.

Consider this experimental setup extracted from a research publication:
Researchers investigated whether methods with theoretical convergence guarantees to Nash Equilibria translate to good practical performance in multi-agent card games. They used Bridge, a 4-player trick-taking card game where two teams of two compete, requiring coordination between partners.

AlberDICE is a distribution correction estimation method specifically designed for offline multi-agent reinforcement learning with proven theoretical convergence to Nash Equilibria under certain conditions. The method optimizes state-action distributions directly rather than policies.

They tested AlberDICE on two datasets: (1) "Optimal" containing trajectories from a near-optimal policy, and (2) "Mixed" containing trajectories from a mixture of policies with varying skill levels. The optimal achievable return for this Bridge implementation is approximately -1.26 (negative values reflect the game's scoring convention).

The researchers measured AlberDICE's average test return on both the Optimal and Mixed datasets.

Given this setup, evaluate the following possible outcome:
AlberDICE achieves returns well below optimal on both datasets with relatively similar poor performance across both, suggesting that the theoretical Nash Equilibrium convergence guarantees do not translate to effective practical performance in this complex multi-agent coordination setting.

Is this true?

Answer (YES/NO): NO